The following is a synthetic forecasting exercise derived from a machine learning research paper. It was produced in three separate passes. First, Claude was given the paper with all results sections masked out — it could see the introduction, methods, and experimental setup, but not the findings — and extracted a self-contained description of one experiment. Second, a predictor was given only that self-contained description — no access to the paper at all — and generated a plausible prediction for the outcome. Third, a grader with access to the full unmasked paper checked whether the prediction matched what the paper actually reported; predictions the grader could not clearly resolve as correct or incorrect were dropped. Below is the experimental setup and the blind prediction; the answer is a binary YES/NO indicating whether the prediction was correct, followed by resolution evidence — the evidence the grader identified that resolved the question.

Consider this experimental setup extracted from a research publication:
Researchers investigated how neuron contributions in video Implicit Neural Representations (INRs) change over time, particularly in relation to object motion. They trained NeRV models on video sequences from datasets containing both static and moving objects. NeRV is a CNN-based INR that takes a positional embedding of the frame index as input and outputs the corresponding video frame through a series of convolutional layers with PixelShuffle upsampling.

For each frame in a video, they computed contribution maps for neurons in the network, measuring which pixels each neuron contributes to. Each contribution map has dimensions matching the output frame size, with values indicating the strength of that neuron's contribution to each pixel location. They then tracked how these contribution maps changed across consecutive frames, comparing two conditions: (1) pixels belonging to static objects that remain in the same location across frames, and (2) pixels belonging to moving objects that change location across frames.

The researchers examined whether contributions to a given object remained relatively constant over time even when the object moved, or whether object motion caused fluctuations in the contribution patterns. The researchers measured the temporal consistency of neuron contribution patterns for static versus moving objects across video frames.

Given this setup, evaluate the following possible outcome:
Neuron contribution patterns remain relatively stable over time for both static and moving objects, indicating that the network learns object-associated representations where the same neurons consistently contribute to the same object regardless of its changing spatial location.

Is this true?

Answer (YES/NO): NO